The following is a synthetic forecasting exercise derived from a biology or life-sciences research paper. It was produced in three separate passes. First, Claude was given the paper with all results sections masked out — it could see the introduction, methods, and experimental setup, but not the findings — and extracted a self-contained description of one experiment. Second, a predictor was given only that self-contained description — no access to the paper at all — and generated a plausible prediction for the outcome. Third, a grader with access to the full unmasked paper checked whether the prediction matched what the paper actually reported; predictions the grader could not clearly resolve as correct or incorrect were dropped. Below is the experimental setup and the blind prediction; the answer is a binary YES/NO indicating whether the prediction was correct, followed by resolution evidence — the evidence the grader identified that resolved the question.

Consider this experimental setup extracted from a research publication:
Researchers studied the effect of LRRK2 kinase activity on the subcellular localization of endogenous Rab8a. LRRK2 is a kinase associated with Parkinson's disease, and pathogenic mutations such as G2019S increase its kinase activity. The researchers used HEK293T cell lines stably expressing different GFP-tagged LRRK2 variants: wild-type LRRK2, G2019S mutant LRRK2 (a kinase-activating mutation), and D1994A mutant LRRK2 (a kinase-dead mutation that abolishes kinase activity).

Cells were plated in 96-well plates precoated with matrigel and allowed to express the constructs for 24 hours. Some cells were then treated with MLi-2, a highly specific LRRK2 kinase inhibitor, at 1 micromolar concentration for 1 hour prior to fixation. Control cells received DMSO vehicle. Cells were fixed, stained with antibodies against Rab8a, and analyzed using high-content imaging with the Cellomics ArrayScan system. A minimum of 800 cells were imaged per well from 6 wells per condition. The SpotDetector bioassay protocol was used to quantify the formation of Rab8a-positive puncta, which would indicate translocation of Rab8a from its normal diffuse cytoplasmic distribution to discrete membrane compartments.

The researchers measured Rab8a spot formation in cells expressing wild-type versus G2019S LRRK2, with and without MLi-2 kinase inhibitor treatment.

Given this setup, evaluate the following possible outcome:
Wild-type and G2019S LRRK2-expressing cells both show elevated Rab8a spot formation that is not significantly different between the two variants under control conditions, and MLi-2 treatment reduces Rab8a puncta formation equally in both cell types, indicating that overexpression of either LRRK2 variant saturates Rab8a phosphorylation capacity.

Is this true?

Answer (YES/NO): NO